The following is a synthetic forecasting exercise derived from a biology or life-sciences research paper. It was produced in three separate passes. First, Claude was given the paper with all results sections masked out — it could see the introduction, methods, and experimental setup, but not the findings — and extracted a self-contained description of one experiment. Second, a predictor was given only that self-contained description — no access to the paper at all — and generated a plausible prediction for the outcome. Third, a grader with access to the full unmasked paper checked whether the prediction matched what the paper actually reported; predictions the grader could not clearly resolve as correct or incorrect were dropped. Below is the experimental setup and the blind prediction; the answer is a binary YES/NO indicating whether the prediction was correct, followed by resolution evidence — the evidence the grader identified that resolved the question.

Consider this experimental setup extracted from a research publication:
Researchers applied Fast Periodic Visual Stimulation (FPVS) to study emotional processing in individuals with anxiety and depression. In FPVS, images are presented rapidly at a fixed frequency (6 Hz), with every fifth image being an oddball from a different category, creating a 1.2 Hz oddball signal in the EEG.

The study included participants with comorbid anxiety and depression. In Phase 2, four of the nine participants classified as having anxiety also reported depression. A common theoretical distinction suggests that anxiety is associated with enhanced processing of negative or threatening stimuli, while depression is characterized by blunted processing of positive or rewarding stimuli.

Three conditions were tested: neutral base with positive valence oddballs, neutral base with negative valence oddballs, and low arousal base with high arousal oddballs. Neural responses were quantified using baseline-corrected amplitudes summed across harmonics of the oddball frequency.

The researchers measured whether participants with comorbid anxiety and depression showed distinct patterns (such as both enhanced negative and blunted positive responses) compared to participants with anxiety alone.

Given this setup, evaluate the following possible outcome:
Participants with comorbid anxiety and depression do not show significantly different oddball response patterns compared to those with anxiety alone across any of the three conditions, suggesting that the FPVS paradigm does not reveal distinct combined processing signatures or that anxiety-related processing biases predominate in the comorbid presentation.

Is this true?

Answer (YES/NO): NO